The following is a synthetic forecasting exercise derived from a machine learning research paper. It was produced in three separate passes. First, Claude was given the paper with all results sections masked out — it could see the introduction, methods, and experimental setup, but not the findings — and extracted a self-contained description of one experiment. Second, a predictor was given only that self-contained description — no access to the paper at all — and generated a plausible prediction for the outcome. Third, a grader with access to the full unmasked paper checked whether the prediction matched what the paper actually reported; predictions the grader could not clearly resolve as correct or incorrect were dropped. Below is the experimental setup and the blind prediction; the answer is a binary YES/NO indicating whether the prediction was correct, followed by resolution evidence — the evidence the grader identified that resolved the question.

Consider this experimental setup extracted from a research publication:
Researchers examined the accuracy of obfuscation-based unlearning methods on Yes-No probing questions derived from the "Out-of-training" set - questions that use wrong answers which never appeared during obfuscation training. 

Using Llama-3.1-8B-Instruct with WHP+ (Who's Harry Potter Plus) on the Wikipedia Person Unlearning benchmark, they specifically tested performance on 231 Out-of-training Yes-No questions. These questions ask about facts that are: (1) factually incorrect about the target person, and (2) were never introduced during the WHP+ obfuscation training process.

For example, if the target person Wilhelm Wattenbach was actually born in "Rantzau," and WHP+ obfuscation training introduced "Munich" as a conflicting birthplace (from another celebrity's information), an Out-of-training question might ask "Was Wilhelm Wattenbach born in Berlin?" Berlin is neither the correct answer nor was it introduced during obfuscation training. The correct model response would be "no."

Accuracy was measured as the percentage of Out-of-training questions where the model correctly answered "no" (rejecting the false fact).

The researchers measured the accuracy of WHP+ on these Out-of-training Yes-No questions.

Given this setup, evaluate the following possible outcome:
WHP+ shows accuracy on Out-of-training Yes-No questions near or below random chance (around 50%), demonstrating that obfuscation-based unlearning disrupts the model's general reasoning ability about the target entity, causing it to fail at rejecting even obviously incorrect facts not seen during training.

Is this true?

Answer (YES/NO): YES